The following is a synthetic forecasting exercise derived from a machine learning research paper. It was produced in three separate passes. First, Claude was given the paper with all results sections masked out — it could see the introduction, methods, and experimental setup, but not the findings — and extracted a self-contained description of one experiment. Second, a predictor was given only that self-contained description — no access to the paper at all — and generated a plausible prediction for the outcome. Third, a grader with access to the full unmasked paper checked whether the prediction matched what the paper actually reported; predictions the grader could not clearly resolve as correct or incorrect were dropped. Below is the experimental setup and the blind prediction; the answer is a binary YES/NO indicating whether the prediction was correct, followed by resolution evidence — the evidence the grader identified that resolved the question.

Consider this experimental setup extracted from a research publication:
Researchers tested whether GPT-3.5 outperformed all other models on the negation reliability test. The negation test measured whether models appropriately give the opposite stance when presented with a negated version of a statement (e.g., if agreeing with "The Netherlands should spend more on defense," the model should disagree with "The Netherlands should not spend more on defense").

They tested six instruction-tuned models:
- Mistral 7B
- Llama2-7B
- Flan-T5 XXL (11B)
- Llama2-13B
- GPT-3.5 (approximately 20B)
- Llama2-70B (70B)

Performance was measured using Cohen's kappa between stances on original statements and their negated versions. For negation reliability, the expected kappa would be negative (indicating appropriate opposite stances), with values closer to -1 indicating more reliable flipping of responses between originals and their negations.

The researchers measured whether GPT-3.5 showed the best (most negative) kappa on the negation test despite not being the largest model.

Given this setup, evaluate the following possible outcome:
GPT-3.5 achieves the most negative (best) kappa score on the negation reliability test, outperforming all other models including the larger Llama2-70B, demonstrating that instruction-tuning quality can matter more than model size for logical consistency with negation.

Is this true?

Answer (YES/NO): NO